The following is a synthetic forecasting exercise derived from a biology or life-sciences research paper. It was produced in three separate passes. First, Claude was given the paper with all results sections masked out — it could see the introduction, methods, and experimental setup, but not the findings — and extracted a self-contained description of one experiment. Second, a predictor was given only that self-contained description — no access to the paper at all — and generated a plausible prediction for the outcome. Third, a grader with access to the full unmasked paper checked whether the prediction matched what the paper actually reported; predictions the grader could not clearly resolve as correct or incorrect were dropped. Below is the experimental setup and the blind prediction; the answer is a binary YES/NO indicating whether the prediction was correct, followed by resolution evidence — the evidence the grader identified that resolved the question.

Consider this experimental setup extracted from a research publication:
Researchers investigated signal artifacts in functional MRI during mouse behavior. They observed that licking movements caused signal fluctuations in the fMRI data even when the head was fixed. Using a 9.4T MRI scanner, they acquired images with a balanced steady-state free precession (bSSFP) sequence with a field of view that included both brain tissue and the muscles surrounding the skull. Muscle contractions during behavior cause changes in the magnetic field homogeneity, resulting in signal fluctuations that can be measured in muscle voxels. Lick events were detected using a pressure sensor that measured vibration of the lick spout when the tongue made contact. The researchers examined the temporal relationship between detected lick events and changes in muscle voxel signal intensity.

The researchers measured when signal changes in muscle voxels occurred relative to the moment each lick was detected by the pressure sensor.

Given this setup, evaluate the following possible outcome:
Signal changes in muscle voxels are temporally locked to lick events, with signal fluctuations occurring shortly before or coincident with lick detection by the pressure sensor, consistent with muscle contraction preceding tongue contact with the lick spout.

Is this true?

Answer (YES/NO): YES